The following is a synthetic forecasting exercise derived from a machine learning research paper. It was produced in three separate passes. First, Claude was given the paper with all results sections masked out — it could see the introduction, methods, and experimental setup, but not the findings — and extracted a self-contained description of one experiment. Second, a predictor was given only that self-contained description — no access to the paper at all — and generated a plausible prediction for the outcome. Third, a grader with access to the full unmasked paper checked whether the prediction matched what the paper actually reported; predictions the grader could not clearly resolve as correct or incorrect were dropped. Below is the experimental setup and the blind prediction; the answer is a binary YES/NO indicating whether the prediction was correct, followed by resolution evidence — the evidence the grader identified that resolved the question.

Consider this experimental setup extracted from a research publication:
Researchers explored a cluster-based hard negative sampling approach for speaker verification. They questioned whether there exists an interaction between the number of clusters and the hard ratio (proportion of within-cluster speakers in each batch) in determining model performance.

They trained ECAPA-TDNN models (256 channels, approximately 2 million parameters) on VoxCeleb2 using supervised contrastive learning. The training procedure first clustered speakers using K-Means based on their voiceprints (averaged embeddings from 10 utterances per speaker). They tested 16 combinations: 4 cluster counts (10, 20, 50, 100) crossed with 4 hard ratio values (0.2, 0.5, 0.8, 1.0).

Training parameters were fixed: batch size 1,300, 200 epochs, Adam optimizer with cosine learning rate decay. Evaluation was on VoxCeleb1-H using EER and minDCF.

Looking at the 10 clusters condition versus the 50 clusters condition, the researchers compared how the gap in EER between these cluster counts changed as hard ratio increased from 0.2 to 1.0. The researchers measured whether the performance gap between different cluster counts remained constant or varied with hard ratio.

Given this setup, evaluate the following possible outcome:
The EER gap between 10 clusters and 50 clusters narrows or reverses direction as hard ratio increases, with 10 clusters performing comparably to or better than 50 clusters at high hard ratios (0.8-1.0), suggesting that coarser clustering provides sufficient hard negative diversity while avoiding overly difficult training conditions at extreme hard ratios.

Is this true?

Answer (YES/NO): NO